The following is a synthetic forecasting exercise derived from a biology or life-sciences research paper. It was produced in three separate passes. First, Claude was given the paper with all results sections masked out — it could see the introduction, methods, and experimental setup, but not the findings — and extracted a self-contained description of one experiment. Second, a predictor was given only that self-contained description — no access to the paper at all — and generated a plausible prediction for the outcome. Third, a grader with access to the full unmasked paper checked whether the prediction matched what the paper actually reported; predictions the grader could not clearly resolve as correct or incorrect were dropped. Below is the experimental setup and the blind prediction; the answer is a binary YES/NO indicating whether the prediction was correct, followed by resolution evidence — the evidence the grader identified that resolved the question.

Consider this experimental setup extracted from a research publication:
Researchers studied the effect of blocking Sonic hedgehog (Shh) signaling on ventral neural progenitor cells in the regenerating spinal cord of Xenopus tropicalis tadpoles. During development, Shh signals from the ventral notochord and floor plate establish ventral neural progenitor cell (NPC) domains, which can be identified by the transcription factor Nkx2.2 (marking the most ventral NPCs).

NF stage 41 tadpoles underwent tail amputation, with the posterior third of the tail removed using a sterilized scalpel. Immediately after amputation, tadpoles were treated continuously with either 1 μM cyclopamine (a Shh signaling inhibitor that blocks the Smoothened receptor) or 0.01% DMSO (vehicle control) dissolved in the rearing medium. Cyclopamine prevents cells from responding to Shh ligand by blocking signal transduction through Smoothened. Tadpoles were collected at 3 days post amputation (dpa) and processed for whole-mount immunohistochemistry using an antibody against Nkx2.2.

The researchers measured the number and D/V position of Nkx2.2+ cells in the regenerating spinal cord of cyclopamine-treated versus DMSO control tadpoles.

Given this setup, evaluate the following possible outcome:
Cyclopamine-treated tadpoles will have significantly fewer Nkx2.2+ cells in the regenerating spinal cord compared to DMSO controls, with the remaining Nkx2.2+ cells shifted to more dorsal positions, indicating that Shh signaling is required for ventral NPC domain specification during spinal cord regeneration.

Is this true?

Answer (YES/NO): NO